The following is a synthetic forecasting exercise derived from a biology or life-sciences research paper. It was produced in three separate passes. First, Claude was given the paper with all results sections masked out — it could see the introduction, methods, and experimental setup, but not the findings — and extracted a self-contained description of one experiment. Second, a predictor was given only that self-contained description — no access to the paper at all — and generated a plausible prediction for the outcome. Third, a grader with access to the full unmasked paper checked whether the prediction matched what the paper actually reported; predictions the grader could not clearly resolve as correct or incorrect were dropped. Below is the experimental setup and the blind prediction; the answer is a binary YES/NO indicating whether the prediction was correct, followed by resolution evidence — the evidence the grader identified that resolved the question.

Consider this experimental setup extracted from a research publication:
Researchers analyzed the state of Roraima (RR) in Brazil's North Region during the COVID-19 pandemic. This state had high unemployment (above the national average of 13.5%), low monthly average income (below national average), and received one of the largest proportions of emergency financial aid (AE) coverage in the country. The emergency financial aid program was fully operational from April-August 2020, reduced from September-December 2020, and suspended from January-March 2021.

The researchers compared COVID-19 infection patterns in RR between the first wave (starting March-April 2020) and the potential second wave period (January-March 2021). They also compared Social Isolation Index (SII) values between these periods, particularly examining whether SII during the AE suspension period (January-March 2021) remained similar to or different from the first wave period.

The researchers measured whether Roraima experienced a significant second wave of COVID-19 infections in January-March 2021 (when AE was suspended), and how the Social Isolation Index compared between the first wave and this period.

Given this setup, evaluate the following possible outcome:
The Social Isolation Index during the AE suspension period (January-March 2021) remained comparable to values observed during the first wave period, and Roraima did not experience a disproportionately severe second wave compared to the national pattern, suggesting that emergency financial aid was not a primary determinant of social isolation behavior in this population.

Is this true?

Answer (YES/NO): YES